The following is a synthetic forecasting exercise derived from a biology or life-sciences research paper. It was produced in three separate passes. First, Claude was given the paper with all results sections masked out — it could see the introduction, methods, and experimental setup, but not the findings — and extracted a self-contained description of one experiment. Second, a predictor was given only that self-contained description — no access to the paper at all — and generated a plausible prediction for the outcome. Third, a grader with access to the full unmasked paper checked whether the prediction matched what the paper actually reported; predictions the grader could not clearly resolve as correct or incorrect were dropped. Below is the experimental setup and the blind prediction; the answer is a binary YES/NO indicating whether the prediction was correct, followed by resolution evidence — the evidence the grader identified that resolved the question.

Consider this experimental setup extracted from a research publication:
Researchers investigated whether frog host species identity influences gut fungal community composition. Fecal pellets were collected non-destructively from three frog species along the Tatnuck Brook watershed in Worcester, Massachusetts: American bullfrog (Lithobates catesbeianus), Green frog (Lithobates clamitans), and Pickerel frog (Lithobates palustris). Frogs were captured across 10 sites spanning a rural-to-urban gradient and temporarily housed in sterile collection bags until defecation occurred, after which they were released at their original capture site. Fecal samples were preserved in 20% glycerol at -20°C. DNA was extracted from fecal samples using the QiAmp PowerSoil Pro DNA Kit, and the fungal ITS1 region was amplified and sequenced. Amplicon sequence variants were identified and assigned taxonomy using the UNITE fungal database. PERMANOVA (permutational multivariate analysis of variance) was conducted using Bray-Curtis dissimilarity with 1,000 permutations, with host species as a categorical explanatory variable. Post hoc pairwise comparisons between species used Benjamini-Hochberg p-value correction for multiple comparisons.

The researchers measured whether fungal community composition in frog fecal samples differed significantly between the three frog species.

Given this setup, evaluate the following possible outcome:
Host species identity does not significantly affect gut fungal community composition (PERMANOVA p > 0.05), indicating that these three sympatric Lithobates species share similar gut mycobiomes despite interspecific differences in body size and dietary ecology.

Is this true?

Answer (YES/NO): NO